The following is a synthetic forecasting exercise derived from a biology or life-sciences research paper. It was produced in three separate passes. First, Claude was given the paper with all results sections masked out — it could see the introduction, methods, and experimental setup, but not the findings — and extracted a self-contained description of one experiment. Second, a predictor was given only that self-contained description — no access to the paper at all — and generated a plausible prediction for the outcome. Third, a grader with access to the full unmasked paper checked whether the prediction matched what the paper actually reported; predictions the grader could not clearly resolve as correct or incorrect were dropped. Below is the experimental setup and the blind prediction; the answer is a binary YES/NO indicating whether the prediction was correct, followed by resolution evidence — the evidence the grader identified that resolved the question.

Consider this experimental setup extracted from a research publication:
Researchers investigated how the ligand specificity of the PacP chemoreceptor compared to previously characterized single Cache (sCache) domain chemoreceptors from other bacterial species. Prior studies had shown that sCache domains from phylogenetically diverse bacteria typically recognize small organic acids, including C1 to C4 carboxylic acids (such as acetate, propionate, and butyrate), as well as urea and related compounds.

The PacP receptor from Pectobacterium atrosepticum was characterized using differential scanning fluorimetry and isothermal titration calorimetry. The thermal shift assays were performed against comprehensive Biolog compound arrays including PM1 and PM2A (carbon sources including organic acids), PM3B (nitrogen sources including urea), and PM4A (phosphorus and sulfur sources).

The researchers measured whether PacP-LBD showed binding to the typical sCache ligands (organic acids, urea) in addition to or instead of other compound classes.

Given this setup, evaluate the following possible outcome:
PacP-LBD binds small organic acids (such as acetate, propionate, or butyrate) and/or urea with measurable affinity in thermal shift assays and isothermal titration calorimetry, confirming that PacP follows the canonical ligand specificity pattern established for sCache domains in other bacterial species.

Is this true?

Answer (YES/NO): NO